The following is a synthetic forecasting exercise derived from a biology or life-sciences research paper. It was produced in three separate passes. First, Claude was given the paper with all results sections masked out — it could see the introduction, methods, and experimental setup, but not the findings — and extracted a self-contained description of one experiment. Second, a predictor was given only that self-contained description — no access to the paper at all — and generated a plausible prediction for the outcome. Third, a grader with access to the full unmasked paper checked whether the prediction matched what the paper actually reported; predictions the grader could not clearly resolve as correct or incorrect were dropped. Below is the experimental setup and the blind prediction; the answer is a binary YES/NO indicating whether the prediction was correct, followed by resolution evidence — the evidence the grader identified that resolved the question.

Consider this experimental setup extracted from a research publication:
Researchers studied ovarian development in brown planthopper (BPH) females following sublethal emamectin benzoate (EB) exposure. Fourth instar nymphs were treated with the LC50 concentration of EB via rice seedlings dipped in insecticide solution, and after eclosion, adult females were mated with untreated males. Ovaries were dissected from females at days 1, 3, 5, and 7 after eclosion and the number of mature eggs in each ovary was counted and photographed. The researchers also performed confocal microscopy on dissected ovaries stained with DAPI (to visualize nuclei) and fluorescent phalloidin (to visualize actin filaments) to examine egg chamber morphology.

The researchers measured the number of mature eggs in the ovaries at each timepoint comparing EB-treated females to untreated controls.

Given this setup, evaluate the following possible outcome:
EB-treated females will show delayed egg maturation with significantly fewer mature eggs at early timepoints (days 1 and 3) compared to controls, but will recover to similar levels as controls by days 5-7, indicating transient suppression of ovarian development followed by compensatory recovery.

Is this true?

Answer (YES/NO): NO